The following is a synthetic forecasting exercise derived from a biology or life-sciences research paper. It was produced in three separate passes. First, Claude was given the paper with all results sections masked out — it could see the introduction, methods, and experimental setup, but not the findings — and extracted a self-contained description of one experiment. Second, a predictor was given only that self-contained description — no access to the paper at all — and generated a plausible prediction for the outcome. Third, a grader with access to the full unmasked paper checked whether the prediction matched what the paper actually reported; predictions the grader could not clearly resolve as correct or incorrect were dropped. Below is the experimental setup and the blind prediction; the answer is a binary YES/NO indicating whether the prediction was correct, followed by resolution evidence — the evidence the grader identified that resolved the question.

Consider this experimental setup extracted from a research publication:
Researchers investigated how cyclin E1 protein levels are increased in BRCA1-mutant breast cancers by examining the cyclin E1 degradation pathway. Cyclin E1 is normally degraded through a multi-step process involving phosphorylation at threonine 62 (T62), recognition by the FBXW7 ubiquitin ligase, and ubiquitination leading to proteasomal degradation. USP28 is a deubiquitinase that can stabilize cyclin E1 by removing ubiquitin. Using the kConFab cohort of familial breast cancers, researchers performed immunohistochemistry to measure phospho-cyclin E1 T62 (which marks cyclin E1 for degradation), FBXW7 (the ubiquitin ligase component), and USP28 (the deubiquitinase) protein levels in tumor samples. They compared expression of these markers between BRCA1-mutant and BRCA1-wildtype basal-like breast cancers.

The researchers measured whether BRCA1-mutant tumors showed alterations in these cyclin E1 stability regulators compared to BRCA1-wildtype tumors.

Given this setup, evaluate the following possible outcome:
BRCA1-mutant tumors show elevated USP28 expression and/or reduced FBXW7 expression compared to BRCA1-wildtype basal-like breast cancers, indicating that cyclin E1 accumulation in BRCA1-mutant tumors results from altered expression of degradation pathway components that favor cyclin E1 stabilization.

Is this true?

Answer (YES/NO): NO